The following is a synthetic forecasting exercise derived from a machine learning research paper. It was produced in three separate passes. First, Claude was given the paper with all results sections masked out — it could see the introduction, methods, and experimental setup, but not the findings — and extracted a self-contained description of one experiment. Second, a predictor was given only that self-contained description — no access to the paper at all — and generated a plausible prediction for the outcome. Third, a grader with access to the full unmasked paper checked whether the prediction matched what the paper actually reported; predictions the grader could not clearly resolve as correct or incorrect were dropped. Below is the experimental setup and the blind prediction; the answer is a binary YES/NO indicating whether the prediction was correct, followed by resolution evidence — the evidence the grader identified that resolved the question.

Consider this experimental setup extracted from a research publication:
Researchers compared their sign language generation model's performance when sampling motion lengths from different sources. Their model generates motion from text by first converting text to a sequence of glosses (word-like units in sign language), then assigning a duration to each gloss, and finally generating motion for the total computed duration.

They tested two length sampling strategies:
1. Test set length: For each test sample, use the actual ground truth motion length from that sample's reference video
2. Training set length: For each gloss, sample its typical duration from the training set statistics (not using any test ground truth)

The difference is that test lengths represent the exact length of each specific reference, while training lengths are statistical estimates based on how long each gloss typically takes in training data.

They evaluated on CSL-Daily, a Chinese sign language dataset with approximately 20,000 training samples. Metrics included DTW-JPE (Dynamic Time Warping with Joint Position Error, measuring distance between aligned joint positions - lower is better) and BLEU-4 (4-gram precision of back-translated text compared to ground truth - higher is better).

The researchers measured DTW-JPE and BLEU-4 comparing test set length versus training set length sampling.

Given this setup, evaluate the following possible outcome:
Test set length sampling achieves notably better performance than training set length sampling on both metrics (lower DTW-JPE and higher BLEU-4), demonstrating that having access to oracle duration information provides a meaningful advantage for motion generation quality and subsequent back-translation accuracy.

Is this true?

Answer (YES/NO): NO